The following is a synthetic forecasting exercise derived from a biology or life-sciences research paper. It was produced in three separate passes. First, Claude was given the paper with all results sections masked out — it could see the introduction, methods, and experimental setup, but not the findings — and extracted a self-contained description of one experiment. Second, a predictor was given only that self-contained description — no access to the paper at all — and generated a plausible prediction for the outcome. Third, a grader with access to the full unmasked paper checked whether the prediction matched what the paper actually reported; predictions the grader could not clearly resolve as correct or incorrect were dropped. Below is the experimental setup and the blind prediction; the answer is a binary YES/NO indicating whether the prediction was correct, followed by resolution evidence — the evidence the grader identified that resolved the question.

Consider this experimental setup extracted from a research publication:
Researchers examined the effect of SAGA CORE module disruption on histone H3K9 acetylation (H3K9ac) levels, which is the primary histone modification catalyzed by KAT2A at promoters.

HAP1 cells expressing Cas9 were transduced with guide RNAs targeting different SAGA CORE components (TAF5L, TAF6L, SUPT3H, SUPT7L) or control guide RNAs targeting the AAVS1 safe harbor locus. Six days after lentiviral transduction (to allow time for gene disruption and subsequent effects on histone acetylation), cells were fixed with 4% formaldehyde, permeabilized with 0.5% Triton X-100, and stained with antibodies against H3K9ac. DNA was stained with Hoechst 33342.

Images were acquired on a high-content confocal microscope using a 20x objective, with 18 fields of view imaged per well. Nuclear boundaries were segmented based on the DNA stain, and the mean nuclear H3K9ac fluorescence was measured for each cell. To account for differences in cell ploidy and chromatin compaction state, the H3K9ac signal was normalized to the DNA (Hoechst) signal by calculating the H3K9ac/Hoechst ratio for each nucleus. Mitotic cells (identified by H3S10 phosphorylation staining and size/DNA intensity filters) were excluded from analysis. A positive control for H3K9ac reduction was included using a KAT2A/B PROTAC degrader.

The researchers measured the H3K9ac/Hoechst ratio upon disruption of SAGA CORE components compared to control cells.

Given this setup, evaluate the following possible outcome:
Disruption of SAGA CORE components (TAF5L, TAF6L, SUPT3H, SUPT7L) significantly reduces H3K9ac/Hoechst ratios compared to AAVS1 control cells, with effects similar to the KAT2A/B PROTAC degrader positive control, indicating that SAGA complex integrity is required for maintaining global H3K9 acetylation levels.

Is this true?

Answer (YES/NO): NO